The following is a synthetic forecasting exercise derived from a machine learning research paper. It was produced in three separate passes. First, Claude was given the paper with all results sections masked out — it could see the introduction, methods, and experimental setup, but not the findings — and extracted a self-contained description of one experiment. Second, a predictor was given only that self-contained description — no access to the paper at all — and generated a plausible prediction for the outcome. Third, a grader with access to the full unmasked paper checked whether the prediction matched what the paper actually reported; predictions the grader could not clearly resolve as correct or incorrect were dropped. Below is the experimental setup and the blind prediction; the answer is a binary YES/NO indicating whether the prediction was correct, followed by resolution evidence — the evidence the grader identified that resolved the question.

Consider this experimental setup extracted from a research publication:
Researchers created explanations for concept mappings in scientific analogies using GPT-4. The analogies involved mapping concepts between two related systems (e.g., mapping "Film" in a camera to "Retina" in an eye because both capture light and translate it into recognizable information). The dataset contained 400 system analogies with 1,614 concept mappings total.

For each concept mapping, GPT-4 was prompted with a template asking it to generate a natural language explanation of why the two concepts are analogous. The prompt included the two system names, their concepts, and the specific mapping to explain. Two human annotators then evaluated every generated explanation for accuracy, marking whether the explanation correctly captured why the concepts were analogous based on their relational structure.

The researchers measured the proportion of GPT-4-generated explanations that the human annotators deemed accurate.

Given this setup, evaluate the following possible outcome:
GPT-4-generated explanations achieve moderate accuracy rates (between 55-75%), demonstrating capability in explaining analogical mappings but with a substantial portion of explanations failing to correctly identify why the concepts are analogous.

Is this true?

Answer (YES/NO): YES